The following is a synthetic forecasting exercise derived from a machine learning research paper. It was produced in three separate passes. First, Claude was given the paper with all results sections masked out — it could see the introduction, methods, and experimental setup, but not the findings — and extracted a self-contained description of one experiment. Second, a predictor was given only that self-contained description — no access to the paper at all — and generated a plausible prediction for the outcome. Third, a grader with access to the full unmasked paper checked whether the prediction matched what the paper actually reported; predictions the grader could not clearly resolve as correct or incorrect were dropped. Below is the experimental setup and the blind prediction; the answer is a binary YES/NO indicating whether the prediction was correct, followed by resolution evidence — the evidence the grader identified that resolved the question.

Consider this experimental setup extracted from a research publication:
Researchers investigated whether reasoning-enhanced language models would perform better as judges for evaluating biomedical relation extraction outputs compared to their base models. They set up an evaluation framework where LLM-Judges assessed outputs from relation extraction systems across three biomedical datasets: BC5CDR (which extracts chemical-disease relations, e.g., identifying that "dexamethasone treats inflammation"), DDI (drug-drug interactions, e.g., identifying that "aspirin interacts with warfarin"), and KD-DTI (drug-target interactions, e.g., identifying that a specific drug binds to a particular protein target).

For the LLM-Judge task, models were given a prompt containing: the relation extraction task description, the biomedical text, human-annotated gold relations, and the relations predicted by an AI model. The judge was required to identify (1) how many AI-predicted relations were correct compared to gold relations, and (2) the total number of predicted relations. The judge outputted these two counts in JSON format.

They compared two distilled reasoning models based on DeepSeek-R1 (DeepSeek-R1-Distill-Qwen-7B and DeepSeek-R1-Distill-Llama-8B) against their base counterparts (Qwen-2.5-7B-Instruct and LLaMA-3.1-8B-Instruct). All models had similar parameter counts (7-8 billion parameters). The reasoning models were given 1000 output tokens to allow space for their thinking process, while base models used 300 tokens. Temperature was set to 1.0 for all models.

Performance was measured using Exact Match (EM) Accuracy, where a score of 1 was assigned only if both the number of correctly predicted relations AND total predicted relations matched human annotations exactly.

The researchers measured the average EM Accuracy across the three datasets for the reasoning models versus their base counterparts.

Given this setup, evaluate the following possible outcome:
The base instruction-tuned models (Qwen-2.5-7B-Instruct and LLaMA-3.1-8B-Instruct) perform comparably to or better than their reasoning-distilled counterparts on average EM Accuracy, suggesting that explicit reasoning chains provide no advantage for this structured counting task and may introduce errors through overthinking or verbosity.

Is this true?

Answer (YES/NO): YES